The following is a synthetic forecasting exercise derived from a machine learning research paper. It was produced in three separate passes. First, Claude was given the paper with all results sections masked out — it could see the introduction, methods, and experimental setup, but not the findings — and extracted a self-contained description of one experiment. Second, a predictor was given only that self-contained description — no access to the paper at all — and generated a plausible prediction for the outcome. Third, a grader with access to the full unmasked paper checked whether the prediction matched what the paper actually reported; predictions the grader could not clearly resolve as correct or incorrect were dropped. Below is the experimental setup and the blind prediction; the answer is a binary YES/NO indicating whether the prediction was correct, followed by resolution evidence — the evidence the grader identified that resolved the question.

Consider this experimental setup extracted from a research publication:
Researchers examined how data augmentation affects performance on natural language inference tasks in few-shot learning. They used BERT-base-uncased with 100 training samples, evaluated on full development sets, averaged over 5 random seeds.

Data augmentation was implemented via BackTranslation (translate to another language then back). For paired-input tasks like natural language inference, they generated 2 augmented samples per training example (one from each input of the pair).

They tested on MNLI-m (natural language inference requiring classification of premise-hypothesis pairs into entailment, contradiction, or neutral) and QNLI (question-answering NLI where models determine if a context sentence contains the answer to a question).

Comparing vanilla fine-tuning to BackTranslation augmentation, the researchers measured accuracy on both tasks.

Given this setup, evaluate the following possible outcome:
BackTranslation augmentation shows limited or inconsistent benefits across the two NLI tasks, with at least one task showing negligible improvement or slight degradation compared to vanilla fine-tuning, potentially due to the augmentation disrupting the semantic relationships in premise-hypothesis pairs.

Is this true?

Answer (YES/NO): YES